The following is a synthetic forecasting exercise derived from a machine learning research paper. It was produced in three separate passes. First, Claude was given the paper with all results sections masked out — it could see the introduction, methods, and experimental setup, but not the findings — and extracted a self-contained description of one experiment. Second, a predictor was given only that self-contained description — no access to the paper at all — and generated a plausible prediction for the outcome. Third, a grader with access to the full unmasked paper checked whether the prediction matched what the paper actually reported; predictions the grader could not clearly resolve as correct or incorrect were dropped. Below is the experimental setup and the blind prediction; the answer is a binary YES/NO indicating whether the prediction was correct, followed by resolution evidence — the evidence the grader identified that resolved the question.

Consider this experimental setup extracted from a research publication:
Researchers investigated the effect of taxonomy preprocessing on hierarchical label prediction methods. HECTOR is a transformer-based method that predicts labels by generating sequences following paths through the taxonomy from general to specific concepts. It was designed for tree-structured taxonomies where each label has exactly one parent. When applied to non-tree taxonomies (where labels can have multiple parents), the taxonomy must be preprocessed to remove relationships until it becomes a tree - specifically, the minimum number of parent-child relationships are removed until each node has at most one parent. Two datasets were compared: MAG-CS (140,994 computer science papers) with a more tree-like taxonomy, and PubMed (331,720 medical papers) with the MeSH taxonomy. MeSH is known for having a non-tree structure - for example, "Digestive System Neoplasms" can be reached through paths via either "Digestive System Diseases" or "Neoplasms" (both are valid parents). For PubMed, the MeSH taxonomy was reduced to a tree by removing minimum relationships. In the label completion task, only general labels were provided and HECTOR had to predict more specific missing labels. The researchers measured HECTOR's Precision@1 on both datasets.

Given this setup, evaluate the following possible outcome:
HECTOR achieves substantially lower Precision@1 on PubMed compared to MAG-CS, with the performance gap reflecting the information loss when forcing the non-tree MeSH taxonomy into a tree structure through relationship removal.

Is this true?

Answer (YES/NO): NO